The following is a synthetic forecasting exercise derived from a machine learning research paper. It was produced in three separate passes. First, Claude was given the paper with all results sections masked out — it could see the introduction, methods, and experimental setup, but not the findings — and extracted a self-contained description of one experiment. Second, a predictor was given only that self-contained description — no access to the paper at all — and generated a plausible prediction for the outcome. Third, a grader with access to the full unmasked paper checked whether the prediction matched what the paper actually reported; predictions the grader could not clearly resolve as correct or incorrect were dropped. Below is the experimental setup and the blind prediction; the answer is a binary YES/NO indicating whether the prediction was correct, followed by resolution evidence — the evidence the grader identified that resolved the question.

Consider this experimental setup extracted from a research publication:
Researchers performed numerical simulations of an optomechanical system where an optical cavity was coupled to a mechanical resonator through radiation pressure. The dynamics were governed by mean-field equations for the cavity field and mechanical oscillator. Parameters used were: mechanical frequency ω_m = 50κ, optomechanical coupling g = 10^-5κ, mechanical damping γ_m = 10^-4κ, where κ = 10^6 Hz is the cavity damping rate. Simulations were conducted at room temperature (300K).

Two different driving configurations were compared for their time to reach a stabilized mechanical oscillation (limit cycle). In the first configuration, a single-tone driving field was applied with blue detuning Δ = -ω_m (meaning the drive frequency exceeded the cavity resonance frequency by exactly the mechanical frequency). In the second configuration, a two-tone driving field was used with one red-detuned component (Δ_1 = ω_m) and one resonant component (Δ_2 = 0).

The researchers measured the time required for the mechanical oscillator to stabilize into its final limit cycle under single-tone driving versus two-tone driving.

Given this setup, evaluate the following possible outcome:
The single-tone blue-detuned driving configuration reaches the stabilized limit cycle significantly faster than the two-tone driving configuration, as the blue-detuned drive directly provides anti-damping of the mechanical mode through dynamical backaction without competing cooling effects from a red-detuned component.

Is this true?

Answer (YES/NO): YES